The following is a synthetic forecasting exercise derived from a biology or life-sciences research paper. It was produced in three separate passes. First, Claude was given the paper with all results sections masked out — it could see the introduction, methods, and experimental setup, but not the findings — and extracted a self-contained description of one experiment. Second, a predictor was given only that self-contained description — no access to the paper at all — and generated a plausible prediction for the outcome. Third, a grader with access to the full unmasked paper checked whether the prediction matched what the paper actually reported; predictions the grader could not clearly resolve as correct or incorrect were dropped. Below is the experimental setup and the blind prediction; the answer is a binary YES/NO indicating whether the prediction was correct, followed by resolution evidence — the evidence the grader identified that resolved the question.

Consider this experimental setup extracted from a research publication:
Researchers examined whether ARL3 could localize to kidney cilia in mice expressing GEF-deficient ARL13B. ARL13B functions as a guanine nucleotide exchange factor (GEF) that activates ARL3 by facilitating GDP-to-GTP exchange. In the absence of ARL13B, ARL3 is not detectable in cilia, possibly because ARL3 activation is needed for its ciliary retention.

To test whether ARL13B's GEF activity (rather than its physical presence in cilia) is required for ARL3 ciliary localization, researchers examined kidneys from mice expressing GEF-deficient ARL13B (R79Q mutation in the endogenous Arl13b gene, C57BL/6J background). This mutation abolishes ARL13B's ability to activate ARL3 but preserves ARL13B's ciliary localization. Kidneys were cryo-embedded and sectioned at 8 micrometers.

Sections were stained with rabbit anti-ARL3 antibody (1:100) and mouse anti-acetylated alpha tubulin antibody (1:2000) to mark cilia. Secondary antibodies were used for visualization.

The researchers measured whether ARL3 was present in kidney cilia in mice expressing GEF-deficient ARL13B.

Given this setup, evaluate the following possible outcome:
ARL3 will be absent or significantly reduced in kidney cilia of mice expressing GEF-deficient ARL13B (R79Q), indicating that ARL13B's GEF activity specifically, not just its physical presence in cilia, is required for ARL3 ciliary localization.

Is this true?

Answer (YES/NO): NO